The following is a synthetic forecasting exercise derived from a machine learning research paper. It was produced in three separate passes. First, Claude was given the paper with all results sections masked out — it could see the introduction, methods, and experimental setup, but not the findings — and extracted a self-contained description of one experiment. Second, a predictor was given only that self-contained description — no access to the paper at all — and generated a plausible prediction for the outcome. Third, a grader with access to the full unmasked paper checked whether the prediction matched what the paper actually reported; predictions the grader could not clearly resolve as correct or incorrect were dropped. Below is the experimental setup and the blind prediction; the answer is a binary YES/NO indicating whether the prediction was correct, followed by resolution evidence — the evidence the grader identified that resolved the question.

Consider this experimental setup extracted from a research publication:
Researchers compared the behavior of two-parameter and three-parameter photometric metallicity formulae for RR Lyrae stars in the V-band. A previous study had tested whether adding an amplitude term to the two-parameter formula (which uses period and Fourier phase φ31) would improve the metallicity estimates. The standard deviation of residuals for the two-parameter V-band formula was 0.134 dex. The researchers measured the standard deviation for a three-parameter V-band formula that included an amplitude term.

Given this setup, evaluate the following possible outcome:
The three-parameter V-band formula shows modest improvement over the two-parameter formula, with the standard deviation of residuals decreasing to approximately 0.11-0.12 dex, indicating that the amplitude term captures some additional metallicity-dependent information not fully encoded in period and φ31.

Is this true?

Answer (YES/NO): NO